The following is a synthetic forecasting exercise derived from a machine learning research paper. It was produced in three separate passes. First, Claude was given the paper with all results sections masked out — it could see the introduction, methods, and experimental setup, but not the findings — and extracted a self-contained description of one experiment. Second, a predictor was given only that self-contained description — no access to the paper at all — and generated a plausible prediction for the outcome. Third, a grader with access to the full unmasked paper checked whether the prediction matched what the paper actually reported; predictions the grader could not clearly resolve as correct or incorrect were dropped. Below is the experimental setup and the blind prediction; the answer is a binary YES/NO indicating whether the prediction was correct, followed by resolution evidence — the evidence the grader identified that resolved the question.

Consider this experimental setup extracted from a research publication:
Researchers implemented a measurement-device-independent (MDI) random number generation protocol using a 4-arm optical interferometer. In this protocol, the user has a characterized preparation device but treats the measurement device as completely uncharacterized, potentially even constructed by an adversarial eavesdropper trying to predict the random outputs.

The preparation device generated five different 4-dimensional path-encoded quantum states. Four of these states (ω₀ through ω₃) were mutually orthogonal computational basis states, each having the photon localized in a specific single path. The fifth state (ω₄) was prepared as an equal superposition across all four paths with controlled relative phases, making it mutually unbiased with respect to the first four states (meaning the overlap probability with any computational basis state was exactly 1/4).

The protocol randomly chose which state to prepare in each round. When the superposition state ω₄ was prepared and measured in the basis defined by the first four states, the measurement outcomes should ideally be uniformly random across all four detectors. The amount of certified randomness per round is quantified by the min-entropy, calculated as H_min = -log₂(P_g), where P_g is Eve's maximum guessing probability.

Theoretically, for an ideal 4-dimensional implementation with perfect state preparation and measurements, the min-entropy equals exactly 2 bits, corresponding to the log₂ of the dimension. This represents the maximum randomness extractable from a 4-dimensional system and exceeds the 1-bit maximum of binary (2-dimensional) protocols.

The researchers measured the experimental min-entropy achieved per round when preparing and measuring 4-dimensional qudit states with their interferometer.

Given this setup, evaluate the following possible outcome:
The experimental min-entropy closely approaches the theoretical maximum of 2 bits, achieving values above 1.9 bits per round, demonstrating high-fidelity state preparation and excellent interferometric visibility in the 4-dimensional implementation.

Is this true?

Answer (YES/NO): NO